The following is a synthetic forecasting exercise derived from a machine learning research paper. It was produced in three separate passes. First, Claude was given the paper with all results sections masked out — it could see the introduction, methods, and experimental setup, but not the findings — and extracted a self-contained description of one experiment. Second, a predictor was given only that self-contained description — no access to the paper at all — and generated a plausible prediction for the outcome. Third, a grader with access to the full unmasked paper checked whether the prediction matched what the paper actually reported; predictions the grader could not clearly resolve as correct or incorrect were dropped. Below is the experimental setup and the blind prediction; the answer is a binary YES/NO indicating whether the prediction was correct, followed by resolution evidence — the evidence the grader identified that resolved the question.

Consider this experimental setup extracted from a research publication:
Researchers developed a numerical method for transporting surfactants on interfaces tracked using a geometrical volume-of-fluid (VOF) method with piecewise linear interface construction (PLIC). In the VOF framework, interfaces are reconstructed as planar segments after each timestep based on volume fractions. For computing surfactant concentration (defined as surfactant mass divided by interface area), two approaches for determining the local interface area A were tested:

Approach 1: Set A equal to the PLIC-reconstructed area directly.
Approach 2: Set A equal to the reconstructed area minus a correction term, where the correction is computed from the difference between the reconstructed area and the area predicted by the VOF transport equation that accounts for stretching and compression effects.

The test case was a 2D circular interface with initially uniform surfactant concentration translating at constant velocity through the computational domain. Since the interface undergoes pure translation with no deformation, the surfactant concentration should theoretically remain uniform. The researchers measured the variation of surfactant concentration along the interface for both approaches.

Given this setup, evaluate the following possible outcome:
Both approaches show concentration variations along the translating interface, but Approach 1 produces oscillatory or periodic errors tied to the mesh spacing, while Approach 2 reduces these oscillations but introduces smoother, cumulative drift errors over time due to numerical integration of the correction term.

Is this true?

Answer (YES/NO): NO